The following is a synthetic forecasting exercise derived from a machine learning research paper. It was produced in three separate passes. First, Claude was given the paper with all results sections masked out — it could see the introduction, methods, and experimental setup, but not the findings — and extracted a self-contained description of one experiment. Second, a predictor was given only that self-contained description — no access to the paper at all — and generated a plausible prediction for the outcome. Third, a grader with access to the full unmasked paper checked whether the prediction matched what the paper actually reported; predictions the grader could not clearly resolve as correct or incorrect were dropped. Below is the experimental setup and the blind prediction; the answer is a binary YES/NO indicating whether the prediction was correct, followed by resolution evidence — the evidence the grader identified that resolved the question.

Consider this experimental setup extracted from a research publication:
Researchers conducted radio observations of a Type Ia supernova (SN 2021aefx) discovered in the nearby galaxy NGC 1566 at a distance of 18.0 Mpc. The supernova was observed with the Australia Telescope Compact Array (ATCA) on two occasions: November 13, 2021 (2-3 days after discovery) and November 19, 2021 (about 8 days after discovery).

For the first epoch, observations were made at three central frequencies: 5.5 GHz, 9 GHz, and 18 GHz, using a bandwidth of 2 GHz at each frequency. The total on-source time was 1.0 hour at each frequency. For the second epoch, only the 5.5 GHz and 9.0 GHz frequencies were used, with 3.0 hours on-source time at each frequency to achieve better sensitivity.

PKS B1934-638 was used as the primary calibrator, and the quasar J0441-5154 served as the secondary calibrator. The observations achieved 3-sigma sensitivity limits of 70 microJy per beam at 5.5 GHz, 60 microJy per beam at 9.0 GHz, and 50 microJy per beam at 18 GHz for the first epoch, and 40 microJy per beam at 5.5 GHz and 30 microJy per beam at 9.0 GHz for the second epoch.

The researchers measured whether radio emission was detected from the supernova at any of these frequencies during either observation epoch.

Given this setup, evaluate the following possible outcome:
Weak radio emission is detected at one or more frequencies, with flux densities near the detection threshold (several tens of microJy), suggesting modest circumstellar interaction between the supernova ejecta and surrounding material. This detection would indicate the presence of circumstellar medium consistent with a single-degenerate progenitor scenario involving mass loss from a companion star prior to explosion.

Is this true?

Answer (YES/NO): NO